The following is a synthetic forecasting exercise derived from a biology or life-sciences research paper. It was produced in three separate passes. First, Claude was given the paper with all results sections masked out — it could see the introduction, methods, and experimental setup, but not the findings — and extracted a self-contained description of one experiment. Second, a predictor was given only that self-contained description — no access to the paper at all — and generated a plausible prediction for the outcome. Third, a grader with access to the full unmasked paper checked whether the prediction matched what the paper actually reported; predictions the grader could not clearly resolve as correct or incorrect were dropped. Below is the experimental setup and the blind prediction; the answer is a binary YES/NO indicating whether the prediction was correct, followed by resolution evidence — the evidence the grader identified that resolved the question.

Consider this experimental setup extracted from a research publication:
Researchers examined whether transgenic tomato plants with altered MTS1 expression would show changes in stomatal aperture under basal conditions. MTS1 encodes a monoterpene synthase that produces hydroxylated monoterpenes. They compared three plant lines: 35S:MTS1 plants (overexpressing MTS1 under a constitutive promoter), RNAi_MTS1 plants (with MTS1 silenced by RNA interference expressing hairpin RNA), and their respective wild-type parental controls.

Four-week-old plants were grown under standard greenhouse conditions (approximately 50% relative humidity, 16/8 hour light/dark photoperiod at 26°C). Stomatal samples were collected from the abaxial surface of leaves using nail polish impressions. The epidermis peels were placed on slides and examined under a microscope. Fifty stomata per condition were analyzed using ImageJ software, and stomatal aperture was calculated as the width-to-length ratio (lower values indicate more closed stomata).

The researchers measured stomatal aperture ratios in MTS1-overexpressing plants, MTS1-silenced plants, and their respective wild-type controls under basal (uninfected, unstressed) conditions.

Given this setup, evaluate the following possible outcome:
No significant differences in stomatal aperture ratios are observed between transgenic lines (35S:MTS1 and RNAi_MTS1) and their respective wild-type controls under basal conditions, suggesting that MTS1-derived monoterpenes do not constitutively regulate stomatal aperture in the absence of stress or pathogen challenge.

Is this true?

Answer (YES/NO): NO